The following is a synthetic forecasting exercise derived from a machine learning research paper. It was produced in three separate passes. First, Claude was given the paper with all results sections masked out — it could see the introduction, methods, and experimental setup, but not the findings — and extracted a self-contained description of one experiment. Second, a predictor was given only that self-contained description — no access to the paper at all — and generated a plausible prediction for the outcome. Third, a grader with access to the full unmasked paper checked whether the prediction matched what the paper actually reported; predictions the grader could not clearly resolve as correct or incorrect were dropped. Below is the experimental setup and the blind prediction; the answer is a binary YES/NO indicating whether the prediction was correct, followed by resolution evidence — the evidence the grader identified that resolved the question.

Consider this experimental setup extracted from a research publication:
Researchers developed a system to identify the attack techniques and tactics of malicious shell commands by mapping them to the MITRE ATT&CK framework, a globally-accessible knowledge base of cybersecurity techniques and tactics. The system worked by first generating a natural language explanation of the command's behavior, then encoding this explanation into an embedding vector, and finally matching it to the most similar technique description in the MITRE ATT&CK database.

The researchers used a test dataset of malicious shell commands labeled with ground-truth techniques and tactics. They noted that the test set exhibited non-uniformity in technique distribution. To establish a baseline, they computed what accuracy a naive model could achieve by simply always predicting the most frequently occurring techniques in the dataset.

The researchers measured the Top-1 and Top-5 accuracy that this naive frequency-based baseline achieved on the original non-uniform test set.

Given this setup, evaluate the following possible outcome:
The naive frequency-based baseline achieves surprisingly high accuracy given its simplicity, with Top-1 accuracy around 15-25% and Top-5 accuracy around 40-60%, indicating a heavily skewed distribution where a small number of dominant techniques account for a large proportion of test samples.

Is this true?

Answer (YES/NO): NO